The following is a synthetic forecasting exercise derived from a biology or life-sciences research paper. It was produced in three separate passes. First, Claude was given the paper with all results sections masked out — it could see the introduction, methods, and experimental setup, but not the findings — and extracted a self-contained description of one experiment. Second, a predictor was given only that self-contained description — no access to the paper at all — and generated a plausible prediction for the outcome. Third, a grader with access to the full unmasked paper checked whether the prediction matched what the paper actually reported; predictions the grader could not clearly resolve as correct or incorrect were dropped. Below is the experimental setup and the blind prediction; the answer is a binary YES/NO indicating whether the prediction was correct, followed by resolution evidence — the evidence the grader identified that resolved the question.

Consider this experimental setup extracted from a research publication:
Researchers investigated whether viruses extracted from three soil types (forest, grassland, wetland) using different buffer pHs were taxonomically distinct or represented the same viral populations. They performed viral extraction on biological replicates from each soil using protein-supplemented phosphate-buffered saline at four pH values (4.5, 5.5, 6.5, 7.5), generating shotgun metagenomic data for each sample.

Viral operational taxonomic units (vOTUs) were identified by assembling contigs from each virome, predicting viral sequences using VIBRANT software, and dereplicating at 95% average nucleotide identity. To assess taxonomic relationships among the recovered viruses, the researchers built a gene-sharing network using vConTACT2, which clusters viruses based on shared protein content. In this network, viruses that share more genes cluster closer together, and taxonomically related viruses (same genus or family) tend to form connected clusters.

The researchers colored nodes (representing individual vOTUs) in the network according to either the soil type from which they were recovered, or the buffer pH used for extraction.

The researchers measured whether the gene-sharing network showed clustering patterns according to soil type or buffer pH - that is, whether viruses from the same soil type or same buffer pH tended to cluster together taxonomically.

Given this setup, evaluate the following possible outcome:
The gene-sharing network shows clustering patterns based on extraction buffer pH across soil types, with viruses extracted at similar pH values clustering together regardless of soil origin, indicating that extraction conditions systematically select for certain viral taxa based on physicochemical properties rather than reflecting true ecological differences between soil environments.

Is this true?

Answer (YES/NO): NO